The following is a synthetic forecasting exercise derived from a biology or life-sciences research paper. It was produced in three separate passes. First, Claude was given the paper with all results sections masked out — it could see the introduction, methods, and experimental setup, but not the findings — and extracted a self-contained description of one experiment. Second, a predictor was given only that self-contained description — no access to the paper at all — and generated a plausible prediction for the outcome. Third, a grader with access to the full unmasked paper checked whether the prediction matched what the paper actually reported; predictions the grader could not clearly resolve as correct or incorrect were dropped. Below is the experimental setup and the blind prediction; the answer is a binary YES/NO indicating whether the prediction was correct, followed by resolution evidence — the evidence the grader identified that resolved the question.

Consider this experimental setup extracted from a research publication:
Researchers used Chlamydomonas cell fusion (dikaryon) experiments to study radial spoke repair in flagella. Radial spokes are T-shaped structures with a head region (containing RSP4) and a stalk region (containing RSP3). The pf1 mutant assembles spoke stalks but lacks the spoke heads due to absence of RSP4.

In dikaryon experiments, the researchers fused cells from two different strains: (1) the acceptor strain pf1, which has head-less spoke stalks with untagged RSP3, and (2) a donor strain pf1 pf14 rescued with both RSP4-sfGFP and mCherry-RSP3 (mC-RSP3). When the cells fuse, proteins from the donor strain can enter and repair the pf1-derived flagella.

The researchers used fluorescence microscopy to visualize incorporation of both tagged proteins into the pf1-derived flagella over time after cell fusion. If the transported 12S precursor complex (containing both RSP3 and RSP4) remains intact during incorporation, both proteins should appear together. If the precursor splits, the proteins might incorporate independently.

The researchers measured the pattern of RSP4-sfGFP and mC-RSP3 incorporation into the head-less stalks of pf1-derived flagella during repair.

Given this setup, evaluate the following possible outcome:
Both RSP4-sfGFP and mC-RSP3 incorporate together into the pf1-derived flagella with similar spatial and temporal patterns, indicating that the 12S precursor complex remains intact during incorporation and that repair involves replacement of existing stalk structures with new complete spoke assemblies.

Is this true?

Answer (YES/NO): NO